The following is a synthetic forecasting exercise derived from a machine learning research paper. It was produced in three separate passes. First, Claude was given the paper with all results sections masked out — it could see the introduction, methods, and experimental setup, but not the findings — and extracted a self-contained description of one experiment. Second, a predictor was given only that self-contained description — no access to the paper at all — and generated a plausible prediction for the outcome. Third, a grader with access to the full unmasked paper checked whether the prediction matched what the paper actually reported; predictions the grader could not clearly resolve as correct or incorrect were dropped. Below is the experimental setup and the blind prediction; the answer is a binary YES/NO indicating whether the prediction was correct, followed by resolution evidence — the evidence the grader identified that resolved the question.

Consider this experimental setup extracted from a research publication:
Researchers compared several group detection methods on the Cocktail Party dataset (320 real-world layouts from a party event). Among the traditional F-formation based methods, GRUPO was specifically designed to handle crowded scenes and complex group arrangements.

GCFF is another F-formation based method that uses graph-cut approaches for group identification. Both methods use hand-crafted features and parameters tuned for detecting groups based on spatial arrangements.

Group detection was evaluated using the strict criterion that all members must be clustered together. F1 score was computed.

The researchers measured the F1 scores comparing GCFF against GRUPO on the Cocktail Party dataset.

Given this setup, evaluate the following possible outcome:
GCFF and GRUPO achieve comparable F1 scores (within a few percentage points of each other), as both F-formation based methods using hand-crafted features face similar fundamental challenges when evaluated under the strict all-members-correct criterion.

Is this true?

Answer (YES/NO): YES